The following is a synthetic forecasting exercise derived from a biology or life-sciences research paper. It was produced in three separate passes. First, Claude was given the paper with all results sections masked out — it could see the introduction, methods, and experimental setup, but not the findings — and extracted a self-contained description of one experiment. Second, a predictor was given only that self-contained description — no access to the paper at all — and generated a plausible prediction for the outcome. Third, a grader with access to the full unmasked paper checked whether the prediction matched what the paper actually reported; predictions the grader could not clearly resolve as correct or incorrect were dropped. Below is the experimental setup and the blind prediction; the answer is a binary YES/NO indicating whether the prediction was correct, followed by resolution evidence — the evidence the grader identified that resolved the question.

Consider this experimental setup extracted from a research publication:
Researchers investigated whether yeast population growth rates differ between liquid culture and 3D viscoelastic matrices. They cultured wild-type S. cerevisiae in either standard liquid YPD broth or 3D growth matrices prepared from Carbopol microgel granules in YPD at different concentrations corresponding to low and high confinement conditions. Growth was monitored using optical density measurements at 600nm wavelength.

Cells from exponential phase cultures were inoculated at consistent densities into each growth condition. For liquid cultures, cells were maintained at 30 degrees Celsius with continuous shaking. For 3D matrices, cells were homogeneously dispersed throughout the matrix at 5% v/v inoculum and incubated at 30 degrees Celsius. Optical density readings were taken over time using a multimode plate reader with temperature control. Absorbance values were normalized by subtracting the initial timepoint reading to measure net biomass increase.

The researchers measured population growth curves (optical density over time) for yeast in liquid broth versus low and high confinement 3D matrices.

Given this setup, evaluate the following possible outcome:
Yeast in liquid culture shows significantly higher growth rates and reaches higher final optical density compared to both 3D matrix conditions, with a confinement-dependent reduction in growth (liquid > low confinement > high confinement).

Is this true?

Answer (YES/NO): NO